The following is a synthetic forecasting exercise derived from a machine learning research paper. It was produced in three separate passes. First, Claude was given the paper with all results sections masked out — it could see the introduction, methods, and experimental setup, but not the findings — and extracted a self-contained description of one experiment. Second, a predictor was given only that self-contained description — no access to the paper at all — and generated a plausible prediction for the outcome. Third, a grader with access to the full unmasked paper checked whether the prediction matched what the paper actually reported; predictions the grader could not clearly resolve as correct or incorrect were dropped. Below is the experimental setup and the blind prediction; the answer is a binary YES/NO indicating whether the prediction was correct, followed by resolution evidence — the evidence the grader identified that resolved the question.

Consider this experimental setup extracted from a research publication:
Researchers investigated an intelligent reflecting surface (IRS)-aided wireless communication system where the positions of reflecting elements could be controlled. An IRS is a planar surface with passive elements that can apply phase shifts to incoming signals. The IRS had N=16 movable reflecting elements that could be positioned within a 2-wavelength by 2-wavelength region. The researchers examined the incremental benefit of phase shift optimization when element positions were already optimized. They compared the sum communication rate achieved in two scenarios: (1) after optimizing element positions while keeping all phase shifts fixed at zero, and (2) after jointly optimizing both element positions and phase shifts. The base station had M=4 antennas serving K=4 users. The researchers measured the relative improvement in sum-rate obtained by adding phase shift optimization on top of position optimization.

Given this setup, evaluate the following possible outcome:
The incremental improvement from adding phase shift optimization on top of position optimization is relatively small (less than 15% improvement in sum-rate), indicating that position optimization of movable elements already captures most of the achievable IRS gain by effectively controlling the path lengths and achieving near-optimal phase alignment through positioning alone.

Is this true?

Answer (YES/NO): YES